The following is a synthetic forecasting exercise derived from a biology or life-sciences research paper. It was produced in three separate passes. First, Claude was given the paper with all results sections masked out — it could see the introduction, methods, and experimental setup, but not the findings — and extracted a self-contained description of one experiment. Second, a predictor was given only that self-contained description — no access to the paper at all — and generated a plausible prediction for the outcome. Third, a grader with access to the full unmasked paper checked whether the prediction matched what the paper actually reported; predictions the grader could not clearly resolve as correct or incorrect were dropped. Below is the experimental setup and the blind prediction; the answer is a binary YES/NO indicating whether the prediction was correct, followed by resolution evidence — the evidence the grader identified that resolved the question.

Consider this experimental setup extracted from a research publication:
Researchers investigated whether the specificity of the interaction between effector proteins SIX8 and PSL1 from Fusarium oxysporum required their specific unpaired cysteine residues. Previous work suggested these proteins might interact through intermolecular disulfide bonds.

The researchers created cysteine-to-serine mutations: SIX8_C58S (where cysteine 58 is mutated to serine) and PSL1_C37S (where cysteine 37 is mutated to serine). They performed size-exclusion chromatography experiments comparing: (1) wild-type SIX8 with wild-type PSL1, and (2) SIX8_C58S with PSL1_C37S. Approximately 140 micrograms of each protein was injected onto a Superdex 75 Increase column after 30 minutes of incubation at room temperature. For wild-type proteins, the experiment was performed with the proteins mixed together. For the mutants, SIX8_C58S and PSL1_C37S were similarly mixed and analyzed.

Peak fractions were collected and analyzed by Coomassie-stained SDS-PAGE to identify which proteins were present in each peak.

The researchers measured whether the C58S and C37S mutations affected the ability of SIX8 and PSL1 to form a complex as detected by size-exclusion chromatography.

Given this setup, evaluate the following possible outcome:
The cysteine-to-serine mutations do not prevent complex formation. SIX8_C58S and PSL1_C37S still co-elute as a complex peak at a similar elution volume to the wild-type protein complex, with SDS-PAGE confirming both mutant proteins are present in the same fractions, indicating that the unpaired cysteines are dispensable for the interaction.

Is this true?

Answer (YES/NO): NO